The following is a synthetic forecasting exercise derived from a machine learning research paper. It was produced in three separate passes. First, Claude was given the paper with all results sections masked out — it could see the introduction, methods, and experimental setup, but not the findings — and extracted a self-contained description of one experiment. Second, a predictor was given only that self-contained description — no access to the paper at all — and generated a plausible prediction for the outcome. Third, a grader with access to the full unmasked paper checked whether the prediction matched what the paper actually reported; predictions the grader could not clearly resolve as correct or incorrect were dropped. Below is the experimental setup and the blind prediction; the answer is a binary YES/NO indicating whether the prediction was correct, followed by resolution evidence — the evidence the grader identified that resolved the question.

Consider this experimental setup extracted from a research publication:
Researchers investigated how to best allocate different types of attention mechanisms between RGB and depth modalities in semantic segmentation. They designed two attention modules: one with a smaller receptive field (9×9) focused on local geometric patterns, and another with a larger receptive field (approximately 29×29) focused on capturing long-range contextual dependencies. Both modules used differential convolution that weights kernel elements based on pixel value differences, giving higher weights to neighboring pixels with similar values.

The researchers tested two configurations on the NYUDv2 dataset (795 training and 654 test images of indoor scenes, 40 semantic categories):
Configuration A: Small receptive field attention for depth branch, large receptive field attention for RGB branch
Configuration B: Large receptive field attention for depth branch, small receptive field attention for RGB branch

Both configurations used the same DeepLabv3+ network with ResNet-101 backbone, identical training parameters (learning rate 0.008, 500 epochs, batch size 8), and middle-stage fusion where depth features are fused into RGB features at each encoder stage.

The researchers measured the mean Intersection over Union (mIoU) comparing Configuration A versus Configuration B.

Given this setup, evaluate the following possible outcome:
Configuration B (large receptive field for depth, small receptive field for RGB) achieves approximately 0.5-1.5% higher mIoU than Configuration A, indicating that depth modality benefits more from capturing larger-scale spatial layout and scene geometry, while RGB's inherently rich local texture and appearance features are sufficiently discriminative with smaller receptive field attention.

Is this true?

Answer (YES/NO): NO